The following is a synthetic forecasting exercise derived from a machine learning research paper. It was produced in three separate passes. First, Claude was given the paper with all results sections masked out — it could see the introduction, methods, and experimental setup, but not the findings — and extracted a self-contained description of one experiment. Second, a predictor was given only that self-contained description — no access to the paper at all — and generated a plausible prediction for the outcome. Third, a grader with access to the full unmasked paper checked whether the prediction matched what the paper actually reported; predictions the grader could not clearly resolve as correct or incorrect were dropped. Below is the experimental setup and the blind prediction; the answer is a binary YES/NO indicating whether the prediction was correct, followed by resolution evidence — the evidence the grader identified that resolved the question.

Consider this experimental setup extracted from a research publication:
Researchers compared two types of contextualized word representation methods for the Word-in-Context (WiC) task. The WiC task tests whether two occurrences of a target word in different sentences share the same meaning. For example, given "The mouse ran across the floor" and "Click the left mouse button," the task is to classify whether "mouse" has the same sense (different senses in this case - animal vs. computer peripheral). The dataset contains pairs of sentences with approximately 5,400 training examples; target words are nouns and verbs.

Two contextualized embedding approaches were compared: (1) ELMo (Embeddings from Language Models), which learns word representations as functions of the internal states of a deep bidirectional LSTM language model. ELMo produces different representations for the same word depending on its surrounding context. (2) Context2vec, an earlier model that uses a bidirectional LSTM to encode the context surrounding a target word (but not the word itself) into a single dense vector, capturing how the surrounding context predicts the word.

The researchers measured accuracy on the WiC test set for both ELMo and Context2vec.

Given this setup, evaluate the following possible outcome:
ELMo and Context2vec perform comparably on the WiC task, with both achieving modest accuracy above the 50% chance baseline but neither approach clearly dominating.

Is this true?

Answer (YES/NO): YES